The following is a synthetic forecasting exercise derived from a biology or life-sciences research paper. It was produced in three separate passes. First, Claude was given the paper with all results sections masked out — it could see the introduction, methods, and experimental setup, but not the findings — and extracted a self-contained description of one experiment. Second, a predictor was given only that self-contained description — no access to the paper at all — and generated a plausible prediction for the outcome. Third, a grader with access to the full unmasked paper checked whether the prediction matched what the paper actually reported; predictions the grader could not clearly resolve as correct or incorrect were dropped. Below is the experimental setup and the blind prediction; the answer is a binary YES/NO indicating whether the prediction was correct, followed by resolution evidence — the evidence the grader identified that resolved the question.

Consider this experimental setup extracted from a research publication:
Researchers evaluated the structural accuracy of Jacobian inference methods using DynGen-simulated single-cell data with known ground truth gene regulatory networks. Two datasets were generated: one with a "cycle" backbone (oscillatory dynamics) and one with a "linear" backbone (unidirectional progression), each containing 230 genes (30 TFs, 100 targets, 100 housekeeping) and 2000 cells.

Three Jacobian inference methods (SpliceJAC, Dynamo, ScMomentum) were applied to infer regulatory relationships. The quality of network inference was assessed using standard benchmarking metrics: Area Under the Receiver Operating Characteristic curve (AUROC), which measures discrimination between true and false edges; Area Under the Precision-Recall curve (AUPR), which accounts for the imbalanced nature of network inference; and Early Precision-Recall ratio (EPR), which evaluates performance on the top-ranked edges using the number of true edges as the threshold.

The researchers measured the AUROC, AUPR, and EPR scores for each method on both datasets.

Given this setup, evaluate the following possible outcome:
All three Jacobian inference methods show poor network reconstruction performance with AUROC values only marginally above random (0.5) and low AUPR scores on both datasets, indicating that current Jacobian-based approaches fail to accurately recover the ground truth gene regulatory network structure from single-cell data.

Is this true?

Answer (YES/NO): YES